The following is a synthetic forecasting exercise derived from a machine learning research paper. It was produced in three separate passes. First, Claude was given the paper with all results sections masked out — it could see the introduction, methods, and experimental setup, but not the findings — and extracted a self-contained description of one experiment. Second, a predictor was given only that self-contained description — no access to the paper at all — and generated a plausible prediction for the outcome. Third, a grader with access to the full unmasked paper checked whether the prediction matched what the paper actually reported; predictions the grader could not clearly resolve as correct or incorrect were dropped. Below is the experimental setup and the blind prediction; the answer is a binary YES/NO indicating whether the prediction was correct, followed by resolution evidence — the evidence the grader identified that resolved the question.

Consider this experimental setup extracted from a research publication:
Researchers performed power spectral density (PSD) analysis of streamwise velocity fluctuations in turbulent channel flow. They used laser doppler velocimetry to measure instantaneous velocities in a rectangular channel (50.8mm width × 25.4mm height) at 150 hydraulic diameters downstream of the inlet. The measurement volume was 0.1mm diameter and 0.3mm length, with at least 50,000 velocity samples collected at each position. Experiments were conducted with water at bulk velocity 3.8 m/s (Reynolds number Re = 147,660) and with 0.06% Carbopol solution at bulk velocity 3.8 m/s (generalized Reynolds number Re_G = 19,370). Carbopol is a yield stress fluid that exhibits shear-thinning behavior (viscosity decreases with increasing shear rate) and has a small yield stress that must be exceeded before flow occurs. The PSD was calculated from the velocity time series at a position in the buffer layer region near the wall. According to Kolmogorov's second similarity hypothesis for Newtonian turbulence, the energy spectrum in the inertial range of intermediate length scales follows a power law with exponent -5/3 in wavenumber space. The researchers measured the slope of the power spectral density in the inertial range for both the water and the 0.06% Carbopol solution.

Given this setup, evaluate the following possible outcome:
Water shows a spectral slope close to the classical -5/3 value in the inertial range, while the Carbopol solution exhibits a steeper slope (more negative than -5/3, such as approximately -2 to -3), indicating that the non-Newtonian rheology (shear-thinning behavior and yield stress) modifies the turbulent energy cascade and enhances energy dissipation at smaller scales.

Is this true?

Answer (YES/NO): NO